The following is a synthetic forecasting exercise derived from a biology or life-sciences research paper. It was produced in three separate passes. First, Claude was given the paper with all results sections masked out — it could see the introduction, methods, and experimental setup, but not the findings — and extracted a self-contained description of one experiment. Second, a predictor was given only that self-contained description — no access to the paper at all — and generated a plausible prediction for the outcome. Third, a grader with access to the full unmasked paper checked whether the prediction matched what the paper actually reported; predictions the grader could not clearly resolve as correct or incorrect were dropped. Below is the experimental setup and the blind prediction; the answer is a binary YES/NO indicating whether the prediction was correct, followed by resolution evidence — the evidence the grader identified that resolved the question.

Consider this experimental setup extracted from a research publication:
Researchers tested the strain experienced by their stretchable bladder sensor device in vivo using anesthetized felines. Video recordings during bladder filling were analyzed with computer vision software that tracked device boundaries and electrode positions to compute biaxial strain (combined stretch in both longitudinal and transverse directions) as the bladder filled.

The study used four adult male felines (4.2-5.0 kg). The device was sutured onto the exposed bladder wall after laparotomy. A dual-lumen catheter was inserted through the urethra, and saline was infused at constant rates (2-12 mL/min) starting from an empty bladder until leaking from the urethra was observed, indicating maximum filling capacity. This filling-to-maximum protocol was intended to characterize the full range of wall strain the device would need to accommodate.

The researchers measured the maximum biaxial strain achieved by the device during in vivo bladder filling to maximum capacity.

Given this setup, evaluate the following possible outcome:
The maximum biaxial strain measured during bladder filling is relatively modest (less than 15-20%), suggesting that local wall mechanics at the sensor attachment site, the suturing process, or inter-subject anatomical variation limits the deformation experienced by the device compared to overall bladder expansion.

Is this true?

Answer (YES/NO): NO